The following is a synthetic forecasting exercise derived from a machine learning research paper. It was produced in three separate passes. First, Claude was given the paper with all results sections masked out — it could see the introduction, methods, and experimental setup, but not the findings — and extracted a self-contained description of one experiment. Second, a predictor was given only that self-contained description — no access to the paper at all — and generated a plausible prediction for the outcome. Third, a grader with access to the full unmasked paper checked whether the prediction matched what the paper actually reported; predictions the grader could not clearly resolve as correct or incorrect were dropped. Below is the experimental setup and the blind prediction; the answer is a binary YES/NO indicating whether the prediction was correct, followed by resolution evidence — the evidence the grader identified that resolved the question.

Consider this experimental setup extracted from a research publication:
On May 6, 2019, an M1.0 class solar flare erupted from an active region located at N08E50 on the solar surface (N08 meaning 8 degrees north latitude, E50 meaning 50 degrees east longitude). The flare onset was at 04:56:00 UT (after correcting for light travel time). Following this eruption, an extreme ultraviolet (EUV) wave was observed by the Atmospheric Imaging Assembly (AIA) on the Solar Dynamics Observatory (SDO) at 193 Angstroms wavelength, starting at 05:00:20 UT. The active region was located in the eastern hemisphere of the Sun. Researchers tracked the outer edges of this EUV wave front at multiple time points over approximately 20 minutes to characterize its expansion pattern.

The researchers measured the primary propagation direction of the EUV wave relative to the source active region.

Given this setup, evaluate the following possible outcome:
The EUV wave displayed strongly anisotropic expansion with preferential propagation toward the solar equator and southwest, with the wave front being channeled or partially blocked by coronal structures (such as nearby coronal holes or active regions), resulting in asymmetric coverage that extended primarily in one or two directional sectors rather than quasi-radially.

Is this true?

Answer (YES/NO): NO